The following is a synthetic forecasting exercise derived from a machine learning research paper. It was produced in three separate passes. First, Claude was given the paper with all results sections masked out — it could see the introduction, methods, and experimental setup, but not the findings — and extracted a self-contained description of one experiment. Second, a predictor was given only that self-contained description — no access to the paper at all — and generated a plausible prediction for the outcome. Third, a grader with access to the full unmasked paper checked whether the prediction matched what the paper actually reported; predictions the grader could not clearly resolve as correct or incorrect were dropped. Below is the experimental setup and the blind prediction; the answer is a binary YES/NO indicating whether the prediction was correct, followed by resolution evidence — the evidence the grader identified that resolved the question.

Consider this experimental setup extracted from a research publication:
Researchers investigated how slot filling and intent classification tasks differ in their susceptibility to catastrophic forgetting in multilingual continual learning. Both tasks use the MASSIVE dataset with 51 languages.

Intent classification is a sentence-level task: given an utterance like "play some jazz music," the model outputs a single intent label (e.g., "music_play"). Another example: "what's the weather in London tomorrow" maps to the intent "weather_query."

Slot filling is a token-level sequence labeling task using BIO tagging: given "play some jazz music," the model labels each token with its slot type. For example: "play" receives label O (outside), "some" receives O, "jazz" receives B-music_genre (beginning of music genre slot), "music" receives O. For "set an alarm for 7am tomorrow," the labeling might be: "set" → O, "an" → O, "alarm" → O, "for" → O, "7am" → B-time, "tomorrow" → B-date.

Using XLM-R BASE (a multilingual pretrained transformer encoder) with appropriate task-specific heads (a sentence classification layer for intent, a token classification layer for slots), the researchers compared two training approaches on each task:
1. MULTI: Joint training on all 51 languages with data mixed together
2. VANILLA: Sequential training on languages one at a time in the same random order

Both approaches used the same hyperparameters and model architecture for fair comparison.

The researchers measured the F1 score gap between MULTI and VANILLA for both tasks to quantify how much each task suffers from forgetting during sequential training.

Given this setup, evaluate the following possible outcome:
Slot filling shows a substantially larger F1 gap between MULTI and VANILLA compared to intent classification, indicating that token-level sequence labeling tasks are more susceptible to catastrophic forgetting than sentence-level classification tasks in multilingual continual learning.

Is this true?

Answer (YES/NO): YES